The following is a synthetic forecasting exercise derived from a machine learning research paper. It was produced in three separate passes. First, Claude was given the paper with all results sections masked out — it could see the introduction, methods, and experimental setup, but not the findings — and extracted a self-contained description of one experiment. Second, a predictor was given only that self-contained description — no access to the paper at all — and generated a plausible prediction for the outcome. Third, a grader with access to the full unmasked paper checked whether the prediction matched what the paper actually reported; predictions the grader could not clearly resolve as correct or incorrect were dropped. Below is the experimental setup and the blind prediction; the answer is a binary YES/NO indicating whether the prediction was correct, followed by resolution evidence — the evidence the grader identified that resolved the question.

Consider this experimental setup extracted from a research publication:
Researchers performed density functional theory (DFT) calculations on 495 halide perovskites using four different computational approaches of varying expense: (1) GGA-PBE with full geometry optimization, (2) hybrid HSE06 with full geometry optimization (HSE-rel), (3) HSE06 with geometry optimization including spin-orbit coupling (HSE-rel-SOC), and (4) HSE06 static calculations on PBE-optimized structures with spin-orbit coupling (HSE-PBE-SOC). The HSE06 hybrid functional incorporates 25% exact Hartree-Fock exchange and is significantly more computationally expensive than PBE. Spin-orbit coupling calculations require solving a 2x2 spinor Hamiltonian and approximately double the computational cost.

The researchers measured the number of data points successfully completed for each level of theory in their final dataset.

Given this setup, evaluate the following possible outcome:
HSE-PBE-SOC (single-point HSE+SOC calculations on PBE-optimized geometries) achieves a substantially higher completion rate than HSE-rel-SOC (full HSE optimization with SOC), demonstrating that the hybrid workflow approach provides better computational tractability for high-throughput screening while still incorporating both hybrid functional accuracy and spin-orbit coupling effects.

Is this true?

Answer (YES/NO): NO